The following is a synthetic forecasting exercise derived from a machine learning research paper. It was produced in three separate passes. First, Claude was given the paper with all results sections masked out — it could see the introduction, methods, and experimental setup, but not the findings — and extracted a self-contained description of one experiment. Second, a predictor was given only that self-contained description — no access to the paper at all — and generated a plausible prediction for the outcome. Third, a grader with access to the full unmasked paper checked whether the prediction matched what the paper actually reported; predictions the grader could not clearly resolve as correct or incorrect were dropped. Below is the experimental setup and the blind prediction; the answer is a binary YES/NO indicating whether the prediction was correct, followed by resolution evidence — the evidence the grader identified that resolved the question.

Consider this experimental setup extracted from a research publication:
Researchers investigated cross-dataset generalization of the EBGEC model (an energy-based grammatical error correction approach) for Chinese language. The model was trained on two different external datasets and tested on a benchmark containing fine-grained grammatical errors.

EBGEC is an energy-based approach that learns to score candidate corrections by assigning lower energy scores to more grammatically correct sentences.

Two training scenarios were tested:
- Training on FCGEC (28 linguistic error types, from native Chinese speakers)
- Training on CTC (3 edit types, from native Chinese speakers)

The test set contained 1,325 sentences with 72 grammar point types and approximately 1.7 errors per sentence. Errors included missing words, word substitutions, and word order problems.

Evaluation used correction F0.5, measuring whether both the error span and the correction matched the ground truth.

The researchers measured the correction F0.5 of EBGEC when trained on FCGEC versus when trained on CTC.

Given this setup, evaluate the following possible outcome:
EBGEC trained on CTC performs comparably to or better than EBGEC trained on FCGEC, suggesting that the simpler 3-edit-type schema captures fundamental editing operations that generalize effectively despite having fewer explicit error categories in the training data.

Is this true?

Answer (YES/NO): YES